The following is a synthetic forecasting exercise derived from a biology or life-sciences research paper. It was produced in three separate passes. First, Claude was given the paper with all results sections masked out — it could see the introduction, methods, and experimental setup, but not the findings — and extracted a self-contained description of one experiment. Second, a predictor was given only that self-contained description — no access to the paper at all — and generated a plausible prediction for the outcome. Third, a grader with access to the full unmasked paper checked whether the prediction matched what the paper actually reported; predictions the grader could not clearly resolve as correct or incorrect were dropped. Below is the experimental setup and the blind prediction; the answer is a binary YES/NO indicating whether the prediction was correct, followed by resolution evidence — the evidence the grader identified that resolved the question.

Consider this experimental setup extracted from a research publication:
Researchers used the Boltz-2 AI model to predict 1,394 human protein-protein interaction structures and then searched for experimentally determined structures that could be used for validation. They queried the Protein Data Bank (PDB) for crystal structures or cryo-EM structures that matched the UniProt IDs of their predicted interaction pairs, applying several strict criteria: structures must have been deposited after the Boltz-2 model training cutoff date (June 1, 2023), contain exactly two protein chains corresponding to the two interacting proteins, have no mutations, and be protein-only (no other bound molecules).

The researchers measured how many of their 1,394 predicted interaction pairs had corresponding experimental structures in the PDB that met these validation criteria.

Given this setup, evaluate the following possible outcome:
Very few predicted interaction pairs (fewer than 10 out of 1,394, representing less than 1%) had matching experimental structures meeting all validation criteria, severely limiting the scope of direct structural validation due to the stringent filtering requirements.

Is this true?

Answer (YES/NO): YES